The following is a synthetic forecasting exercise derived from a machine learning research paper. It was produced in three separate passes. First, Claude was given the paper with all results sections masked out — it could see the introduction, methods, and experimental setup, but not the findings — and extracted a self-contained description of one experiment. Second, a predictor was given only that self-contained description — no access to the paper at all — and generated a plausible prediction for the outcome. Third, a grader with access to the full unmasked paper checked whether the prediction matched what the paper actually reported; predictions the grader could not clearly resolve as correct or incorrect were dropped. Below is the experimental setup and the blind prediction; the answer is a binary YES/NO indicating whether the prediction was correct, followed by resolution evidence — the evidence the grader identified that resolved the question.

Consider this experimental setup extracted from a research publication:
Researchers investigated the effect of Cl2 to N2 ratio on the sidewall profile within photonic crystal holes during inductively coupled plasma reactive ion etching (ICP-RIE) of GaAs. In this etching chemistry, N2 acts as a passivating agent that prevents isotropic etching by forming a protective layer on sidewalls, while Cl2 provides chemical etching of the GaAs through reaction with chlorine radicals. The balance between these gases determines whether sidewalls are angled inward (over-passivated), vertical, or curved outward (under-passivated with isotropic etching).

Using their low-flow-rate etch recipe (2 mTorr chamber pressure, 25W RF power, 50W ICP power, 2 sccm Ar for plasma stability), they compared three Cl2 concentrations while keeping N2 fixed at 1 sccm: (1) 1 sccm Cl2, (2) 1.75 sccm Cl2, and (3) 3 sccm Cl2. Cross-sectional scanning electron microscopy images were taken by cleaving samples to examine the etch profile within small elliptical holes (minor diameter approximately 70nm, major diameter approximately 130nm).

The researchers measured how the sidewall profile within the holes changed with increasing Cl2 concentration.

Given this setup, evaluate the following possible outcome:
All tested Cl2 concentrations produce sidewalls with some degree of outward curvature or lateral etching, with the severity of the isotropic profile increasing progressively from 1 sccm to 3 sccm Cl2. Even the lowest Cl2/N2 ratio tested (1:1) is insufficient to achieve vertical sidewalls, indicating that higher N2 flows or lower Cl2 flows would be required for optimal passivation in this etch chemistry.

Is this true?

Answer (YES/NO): NO